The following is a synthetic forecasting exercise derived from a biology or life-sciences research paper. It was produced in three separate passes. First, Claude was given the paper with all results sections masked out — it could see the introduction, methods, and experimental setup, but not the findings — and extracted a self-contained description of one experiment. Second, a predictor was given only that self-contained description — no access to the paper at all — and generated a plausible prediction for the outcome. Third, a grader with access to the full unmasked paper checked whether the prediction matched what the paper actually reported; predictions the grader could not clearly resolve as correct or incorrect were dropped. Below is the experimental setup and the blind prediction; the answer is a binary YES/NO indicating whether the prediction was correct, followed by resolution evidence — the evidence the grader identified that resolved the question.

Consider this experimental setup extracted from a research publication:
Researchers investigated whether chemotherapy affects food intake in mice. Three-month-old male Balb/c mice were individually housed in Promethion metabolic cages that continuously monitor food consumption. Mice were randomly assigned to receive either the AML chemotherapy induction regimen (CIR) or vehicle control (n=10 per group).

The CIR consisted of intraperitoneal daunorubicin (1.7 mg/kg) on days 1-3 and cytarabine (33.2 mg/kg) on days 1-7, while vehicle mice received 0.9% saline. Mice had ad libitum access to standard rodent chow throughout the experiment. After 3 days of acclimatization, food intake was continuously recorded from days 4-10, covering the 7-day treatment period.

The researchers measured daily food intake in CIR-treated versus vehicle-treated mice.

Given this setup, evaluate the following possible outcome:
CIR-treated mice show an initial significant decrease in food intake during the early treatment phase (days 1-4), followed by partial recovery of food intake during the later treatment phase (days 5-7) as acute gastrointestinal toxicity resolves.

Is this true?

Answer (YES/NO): NO